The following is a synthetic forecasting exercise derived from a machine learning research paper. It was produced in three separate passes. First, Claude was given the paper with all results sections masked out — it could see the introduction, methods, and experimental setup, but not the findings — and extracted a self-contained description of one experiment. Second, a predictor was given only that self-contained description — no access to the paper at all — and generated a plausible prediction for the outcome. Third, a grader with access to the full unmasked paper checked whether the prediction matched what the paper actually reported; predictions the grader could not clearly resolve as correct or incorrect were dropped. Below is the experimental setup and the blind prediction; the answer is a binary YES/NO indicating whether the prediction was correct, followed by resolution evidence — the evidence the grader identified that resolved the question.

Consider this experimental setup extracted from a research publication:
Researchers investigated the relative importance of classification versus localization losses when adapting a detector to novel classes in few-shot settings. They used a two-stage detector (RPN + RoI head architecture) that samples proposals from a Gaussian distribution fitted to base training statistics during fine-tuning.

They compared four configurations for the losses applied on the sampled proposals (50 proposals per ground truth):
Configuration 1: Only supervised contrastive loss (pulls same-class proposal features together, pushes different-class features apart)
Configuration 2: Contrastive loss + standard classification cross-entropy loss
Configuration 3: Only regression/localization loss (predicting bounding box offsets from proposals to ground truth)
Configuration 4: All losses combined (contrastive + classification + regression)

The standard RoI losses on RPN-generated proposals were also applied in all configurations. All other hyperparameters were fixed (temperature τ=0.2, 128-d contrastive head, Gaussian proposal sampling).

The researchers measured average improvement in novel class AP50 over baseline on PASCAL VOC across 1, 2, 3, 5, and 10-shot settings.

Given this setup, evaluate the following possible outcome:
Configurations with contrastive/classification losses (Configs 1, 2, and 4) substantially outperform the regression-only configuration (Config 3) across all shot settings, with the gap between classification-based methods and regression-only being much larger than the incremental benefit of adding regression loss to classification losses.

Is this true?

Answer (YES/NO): NO